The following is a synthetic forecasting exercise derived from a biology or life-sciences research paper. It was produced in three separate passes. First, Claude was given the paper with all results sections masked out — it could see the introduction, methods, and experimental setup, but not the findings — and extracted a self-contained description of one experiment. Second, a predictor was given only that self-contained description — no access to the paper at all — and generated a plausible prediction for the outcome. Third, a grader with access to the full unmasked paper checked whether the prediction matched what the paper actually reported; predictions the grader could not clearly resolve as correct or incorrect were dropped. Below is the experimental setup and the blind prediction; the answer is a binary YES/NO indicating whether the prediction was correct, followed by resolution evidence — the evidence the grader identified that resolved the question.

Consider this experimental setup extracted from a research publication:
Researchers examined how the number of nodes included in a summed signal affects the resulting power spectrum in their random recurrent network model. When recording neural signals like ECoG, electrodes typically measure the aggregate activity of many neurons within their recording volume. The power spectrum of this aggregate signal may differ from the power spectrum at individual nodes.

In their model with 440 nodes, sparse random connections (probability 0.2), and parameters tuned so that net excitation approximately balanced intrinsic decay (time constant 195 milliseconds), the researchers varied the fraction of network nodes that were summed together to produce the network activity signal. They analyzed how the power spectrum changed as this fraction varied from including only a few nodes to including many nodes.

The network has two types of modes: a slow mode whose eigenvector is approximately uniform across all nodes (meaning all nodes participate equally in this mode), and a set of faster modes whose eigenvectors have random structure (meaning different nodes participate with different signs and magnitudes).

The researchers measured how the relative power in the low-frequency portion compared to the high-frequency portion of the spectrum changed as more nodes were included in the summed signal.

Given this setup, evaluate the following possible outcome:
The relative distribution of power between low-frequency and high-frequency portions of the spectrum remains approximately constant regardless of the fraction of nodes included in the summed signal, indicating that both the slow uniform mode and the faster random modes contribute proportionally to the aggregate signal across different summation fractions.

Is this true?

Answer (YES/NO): NO